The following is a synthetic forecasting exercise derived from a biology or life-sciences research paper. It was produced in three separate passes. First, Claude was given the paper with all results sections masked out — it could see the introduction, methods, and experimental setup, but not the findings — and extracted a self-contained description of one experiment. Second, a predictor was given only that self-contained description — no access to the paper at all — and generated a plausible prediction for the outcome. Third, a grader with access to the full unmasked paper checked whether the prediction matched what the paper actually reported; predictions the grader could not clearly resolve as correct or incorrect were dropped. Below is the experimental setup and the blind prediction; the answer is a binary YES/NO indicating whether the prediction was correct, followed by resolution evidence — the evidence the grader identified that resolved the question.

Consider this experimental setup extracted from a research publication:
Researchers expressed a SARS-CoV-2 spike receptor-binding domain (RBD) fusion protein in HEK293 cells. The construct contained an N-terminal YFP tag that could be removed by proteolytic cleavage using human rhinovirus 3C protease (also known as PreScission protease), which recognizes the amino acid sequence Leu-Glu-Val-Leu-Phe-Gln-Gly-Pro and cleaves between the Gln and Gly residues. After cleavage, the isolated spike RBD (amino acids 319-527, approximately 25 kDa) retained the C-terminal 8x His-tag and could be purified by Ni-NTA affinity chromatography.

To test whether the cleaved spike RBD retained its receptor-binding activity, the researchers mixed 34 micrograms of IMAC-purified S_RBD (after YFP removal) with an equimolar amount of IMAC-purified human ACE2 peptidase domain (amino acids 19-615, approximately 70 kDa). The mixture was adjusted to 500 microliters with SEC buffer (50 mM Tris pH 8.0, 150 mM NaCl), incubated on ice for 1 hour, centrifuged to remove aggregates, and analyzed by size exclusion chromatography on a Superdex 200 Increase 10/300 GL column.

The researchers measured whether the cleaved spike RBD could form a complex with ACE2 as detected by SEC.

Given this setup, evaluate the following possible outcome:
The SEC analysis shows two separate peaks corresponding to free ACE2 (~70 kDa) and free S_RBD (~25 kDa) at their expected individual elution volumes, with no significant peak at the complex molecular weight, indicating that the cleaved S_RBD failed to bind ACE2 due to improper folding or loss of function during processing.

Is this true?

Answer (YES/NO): NO